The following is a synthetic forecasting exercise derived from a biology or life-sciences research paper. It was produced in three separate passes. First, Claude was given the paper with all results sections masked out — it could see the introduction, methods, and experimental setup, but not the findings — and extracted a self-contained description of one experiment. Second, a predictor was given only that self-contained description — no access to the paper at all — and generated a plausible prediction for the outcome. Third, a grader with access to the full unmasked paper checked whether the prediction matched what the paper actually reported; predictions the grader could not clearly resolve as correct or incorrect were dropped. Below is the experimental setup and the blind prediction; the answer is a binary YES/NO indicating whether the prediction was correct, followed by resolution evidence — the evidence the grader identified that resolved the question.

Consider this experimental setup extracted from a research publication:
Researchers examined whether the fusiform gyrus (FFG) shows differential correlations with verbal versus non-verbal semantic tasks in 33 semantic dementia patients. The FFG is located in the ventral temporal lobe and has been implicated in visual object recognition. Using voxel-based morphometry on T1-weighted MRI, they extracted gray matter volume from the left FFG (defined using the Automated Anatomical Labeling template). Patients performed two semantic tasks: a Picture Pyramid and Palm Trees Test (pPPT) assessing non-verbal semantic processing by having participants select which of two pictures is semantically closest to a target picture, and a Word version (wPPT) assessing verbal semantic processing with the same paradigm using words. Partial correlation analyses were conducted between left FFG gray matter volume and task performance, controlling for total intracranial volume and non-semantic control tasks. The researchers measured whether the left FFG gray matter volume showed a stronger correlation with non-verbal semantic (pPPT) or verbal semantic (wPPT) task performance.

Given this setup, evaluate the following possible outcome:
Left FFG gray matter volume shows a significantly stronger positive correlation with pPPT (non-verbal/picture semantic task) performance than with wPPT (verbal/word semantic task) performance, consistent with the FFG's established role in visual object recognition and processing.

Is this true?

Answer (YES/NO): NO